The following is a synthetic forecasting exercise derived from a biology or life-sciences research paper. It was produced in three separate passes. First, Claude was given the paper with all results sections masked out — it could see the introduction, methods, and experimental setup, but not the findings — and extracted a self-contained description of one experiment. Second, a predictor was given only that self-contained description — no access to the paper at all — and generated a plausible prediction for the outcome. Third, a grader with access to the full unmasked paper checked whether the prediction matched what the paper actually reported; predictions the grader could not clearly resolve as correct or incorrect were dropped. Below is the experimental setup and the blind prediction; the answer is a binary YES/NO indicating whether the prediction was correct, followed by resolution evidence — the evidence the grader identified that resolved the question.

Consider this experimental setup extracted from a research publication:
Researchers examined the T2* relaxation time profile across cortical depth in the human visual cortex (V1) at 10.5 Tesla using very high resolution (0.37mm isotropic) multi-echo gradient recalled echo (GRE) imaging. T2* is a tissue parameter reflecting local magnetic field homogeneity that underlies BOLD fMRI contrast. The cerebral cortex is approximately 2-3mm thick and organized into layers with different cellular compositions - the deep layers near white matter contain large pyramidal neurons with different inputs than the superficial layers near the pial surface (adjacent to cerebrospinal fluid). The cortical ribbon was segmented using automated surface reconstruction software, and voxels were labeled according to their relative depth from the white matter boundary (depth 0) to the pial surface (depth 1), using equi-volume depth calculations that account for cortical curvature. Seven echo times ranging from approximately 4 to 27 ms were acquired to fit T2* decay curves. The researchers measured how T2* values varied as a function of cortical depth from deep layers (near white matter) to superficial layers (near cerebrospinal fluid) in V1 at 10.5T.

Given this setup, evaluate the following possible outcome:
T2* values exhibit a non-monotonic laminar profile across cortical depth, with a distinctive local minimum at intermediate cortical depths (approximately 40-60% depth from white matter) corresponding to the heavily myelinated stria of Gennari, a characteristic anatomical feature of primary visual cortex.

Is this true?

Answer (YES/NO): YES